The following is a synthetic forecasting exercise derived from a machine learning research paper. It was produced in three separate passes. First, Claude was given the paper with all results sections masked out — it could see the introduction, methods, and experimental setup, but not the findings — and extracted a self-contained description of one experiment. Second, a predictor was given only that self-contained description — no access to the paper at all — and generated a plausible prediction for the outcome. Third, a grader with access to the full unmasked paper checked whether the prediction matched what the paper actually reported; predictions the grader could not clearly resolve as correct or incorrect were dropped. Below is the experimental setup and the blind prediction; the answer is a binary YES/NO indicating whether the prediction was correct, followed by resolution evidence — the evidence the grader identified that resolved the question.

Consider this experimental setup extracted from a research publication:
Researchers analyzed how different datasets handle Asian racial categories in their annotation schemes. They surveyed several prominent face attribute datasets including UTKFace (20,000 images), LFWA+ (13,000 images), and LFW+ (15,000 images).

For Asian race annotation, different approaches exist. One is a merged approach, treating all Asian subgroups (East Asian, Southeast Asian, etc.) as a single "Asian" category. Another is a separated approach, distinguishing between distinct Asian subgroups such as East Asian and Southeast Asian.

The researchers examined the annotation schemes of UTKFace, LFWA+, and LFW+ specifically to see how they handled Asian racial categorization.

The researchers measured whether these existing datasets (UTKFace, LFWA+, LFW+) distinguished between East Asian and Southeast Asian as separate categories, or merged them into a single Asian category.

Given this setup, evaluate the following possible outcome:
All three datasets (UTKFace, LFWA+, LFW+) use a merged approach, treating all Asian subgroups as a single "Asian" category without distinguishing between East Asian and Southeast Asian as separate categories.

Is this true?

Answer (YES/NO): NO